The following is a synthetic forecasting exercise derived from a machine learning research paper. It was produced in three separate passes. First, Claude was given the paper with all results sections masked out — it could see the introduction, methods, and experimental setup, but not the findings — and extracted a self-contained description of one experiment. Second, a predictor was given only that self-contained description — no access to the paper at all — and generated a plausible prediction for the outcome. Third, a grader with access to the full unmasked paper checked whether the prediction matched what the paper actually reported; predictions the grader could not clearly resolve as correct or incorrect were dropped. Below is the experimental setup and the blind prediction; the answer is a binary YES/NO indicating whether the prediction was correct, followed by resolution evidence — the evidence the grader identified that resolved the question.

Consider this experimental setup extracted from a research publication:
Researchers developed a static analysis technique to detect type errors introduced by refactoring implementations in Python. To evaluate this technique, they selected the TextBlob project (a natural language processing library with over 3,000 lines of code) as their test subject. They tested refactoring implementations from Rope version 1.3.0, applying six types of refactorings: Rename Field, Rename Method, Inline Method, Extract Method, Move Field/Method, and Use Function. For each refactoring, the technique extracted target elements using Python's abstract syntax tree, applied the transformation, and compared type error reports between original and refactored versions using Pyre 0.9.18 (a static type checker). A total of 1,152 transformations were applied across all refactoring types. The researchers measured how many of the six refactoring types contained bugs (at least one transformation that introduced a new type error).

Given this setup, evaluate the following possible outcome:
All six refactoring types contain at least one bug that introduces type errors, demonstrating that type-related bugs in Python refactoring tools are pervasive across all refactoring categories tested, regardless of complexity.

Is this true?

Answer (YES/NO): NO